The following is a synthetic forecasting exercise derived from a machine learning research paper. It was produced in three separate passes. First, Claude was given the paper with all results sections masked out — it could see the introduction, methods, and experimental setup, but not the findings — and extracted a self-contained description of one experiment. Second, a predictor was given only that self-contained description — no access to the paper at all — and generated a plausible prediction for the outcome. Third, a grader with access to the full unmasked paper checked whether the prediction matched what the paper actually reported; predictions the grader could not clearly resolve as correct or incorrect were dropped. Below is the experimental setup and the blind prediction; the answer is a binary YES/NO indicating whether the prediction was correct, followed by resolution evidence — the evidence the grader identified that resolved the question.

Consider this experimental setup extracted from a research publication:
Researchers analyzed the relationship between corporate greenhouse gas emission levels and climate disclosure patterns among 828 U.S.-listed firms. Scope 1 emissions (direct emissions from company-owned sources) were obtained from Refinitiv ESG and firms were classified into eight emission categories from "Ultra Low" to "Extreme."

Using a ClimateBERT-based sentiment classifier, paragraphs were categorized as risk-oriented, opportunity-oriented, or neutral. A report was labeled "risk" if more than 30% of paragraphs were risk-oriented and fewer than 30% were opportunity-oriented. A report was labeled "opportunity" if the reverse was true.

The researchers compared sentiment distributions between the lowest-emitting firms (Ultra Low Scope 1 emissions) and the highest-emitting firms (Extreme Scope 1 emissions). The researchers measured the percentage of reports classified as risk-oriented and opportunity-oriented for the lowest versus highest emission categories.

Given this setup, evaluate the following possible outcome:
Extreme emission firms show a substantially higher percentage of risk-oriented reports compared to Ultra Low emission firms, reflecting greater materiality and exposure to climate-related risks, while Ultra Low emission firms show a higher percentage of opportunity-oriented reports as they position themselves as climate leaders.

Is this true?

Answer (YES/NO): YES